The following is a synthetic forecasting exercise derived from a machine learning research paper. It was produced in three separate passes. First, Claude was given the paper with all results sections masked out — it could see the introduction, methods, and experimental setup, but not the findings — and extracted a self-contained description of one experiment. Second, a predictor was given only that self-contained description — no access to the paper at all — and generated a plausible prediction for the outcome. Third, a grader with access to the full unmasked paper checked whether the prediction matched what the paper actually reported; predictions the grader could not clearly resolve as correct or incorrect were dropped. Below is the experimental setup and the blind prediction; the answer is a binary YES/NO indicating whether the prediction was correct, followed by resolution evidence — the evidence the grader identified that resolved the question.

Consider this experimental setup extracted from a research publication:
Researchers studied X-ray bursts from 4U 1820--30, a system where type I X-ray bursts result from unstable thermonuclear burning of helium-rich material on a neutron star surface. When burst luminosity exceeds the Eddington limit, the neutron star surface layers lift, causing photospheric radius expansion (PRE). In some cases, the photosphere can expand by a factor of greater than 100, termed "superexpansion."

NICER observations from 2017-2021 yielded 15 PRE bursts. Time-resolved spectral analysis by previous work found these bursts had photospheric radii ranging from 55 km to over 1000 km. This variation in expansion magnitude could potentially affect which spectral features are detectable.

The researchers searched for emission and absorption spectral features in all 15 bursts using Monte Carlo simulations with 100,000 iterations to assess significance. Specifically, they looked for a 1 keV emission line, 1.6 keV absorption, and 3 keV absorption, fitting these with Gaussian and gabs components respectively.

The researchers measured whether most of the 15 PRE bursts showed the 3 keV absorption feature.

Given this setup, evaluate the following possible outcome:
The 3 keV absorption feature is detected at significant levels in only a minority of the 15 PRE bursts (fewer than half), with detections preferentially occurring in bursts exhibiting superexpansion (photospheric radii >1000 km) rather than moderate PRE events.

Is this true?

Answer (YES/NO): NO